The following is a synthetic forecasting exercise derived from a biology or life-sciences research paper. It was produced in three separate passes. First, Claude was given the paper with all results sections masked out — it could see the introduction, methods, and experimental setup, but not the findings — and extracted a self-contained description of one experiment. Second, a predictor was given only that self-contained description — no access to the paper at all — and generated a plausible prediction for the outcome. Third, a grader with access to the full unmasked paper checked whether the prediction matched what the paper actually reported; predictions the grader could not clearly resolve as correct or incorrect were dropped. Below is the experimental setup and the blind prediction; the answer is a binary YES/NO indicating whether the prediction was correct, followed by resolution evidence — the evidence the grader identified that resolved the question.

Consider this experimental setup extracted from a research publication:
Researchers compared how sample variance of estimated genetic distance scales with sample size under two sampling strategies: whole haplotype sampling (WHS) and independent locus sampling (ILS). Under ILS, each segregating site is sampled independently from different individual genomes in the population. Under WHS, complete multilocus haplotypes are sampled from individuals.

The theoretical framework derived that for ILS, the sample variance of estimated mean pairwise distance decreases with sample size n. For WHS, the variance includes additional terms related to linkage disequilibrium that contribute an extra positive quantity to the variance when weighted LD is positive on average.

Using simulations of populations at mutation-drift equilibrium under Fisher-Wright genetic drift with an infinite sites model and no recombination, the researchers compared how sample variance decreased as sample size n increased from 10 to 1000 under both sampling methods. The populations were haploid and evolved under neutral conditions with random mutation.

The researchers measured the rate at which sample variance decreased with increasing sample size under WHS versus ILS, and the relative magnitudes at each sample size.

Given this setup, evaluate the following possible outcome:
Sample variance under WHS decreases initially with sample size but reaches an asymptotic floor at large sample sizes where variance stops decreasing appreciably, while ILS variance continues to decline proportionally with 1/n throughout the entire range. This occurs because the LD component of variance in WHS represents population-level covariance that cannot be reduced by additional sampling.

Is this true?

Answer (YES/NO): NO